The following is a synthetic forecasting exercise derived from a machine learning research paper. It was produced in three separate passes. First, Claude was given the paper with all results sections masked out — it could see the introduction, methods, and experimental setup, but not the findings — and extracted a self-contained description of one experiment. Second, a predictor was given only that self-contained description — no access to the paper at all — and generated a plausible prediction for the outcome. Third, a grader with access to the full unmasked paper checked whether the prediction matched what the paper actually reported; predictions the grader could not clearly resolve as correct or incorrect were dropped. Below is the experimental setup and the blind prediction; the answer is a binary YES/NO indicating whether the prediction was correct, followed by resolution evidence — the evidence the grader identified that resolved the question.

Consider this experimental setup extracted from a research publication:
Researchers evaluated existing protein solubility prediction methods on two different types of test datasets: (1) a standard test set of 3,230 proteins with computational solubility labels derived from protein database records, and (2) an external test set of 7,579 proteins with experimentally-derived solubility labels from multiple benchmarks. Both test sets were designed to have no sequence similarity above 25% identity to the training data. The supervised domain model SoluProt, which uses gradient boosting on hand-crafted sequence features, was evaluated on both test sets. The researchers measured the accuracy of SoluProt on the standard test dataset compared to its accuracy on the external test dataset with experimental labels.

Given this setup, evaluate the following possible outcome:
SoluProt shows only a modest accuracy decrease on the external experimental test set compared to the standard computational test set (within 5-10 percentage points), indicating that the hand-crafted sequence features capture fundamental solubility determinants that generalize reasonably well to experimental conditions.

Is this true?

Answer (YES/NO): NO